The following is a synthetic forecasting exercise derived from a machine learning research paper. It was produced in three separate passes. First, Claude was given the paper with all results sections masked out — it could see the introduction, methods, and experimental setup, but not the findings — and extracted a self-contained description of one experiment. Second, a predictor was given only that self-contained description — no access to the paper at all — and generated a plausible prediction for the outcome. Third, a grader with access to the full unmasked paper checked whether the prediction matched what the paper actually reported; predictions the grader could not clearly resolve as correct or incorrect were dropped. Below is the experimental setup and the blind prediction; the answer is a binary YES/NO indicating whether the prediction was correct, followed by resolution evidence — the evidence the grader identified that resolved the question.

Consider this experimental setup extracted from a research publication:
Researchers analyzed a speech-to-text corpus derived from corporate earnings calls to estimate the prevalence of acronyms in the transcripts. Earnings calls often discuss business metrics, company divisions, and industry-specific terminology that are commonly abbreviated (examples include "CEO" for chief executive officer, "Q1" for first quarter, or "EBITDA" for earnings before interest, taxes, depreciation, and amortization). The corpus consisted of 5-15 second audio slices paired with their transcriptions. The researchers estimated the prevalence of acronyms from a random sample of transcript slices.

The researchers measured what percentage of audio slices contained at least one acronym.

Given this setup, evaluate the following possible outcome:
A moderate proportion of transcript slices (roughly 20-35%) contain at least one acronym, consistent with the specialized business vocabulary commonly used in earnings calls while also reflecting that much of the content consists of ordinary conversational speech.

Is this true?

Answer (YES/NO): NO